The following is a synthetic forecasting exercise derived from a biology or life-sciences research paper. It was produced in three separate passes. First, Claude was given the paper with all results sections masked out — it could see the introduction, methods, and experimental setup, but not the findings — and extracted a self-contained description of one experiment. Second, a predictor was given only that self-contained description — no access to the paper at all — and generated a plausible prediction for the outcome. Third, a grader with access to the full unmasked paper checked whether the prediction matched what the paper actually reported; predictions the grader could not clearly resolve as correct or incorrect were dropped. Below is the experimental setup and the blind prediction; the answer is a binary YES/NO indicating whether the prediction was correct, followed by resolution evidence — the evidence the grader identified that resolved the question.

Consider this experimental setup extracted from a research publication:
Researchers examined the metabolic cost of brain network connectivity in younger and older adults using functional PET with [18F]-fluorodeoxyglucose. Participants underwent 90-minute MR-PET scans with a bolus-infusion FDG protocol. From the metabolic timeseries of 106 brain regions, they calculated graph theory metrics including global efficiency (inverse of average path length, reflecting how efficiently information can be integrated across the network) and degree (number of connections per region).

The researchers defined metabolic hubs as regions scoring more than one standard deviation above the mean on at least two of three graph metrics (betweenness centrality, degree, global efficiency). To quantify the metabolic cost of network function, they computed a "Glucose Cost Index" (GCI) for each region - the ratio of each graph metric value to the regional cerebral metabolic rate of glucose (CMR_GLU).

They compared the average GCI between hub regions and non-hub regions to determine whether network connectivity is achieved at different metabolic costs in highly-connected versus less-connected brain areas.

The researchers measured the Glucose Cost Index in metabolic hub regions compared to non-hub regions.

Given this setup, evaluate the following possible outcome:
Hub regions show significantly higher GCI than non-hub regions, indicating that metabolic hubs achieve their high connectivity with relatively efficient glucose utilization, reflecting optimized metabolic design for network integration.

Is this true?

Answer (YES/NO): YES